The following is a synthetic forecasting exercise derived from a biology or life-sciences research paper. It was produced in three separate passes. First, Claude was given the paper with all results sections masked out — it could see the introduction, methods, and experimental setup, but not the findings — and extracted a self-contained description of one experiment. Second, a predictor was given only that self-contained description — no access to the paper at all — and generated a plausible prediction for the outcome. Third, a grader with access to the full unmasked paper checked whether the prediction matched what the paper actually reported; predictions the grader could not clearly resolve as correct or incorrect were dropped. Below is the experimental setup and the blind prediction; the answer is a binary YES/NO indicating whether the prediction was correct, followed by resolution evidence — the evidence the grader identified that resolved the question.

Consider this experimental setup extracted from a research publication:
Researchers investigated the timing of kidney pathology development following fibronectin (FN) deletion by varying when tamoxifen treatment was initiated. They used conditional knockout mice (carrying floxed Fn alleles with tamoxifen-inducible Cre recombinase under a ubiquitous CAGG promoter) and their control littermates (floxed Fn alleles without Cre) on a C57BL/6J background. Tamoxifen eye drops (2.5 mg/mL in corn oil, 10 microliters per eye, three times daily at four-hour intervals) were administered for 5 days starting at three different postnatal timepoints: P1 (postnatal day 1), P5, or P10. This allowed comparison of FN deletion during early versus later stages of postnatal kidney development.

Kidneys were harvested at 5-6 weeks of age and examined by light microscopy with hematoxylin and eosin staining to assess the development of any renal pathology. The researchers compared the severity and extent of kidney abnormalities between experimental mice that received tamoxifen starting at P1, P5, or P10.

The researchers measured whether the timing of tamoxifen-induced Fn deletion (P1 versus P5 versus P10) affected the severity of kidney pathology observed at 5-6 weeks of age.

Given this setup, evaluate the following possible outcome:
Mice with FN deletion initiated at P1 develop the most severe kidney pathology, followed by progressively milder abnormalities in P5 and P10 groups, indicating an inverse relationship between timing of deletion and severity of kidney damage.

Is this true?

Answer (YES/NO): NO